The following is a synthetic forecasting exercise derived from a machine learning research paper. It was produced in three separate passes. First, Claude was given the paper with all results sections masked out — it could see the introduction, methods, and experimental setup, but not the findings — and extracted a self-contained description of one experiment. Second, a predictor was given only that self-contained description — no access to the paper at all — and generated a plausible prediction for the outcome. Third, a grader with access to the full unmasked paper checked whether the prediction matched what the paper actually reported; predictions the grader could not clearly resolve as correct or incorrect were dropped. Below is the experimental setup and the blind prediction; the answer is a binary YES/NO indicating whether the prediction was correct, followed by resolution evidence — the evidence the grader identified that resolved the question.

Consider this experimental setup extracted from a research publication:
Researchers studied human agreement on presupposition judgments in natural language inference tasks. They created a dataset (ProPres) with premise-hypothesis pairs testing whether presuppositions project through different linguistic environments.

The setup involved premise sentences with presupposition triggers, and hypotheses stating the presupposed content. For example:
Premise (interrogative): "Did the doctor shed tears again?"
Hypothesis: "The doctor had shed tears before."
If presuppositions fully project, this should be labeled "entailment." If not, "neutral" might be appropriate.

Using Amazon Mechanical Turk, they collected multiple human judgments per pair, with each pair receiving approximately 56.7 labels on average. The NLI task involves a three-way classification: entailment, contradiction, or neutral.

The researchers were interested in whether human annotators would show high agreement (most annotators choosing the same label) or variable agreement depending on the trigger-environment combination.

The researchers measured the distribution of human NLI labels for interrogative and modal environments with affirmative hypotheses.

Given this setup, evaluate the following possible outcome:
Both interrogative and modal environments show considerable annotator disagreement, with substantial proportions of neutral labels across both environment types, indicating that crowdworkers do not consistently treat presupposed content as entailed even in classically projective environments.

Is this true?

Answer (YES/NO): NO